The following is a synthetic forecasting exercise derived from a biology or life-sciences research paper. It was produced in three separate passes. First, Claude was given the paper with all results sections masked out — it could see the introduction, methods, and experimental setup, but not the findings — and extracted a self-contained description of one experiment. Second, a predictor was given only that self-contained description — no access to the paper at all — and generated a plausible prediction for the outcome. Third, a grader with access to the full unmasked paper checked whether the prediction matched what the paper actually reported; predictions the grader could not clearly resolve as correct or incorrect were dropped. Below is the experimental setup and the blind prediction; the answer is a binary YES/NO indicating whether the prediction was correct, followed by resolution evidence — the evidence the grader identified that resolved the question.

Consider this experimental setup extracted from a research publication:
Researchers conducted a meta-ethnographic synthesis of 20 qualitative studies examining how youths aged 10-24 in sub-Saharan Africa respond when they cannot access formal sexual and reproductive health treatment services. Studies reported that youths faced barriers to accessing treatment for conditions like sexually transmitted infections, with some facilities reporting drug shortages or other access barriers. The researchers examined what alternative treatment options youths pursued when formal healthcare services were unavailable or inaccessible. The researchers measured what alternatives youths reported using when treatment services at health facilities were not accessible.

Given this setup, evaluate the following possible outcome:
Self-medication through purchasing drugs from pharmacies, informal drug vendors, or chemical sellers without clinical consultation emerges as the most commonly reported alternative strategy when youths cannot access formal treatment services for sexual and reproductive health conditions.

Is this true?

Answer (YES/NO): NO